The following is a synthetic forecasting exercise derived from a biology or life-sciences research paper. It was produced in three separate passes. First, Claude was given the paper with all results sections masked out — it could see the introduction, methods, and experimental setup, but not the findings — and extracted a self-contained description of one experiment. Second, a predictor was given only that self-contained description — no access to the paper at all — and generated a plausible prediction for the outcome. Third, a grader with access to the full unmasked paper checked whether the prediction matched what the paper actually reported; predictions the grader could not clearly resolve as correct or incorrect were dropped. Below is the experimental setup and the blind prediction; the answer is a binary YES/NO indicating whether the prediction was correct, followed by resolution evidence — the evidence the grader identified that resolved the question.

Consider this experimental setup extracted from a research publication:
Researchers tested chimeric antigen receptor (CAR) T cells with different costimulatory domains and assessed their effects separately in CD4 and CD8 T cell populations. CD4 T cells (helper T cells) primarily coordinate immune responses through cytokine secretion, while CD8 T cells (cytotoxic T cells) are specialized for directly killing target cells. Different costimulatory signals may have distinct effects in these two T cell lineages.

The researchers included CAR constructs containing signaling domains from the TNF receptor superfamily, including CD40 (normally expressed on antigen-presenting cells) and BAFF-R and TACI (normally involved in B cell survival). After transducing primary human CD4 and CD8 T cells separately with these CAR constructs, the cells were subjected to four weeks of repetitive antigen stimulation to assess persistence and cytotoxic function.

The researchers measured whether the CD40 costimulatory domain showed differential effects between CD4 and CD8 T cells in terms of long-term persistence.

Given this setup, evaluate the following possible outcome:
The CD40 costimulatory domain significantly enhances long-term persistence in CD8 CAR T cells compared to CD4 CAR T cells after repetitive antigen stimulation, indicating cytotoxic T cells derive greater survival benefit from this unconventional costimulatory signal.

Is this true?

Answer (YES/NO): NO